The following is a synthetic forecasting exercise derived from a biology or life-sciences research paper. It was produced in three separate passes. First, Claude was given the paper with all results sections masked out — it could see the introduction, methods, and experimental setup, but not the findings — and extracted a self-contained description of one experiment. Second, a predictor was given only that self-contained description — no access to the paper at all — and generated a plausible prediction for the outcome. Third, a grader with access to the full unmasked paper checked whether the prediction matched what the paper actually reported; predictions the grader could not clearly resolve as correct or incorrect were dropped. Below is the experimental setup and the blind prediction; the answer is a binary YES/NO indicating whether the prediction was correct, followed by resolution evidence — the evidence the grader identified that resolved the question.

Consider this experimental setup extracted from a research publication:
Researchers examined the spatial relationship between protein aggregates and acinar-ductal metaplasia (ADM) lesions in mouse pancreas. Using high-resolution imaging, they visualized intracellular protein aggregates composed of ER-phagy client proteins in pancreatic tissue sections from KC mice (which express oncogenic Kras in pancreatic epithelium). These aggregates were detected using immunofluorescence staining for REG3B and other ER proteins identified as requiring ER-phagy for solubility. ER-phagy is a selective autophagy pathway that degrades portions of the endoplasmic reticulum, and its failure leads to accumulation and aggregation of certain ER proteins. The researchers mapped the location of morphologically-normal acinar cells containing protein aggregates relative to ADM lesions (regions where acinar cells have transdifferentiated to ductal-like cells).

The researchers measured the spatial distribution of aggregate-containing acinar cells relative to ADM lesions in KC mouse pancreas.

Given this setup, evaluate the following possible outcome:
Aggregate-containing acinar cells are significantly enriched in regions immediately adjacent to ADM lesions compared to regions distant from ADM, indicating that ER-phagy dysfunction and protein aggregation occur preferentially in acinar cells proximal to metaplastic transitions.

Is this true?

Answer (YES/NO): YES